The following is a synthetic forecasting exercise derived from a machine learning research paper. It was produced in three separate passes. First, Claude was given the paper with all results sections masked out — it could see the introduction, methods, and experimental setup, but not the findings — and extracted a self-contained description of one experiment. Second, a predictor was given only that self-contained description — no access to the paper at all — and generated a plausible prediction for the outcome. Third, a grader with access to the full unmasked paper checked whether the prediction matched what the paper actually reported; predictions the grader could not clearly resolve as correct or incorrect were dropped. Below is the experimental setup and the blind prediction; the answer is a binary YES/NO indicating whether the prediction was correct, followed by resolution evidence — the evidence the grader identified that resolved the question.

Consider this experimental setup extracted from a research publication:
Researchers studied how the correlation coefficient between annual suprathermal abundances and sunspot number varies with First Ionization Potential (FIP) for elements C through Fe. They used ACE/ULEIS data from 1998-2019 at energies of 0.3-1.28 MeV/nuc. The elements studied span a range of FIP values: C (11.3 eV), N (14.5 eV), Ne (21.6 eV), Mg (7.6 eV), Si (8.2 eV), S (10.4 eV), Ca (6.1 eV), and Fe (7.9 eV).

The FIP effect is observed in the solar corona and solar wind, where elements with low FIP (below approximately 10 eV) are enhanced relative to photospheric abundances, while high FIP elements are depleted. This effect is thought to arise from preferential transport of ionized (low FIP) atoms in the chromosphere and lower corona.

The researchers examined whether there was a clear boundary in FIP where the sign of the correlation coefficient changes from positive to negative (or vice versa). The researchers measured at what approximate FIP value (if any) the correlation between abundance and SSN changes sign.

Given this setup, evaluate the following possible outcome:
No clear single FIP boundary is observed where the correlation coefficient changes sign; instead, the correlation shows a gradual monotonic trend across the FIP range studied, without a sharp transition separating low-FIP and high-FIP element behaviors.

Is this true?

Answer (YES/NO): NO